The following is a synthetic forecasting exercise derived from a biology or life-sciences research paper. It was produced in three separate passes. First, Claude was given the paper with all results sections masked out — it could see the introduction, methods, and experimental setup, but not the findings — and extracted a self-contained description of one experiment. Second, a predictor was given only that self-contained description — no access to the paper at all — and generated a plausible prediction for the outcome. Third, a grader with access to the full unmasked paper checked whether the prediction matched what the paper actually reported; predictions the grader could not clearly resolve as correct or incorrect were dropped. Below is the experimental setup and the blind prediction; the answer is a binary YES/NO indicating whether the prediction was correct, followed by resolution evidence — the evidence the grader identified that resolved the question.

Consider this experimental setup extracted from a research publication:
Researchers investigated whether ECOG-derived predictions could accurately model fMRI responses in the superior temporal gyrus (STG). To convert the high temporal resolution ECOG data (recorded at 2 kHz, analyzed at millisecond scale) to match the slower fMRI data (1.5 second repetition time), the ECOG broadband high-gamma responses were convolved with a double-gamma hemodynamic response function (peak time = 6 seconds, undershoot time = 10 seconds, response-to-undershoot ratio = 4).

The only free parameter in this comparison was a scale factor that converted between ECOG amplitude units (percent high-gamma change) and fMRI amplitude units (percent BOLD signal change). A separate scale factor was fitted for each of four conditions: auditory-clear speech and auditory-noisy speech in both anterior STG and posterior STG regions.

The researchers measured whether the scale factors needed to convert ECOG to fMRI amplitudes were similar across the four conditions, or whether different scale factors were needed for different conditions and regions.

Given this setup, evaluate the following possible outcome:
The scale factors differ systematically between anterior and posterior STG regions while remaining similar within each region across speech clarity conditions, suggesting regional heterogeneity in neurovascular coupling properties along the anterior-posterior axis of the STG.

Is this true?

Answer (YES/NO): NO